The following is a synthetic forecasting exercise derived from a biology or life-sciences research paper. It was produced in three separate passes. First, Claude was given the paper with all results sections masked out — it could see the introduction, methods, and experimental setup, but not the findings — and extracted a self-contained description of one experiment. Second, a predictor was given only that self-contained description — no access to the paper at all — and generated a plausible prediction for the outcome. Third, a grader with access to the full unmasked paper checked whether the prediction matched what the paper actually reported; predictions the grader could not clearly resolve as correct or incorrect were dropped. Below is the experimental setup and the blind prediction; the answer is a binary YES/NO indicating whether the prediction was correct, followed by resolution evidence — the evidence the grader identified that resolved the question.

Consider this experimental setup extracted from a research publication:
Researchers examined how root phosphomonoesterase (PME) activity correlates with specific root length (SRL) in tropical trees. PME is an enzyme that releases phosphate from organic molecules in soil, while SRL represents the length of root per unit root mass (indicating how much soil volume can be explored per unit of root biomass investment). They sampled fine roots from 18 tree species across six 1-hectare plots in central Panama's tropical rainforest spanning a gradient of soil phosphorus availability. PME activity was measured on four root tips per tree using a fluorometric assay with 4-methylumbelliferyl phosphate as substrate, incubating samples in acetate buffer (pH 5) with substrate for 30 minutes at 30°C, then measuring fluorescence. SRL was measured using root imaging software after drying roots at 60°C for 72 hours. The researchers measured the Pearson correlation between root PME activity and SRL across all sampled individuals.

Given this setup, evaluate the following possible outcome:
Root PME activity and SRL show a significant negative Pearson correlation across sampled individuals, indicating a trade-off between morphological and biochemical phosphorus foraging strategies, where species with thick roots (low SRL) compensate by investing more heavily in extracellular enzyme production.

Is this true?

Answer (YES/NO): NO